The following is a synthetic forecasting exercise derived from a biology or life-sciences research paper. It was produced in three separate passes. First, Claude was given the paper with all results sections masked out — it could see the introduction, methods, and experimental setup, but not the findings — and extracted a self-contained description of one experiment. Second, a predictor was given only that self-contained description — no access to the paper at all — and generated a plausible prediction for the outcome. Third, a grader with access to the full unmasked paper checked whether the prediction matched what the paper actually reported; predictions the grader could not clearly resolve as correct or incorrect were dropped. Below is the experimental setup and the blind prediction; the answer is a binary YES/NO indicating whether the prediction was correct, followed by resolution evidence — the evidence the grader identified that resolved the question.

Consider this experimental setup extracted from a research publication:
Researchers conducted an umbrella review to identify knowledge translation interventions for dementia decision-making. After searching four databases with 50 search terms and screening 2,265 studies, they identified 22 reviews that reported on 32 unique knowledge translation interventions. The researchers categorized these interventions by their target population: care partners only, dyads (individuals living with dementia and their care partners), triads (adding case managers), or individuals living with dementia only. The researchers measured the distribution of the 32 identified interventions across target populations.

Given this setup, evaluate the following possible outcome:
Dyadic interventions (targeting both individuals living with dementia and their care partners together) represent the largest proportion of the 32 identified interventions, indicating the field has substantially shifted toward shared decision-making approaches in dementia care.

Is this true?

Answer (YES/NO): NO